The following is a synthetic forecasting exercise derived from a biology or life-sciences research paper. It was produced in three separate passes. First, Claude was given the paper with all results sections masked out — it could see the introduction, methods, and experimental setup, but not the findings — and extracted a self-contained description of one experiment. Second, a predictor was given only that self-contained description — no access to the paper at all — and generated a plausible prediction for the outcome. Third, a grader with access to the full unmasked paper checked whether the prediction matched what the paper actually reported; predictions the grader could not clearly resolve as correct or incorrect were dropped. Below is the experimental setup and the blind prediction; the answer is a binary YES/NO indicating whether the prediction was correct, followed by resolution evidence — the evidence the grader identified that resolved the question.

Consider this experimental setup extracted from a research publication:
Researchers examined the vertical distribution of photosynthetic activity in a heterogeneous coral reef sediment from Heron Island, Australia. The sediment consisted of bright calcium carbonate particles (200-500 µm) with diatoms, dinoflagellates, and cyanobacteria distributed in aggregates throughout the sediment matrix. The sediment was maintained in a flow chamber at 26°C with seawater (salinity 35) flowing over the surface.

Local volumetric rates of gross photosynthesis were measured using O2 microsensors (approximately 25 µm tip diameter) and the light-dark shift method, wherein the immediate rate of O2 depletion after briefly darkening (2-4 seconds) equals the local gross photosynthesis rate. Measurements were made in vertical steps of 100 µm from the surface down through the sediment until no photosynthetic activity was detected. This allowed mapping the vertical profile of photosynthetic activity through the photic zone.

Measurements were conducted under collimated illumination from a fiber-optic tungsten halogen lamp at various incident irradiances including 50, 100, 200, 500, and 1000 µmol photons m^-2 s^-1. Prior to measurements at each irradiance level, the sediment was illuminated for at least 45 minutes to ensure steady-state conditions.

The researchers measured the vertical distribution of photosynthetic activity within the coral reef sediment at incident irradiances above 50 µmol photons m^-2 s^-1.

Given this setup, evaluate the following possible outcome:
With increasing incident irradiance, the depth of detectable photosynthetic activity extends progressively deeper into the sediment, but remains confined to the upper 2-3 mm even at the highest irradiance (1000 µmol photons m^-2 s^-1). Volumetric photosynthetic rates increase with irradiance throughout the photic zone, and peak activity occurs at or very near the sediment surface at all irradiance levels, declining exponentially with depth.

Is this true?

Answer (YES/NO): NO